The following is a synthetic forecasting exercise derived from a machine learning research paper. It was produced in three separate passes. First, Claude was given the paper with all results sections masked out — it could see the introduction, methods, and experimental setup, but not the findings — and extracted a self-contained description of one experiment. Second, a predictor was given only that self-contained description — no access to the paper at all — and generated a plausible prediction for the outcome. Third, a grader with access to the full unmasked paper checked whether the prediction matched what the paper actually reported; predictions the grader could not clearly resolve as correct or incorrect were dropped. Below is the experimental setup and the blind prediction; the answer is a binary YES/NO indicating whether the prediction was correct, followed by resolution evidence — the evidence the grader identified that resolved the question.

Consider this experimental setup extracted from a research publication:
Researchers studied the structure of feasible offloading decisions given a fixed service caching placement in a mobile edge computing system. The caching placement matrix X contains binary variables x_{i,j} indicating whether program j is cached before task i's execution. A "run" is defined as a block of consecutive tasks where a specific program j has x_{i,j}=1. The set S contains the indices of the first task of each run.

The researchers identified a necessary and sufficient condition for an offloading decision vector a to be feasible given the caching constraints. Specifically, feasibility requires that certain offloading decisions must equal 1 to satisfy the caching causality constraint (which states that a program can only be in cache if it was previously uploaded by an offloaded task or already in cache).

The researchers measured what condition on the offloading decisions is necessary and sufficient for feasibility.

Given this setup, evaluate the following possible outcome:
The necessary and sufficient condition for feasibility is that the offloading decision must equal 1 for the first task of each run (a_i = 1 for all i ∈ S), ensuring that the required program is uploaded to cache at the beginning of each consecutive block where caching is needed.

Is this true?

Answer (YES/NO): NO